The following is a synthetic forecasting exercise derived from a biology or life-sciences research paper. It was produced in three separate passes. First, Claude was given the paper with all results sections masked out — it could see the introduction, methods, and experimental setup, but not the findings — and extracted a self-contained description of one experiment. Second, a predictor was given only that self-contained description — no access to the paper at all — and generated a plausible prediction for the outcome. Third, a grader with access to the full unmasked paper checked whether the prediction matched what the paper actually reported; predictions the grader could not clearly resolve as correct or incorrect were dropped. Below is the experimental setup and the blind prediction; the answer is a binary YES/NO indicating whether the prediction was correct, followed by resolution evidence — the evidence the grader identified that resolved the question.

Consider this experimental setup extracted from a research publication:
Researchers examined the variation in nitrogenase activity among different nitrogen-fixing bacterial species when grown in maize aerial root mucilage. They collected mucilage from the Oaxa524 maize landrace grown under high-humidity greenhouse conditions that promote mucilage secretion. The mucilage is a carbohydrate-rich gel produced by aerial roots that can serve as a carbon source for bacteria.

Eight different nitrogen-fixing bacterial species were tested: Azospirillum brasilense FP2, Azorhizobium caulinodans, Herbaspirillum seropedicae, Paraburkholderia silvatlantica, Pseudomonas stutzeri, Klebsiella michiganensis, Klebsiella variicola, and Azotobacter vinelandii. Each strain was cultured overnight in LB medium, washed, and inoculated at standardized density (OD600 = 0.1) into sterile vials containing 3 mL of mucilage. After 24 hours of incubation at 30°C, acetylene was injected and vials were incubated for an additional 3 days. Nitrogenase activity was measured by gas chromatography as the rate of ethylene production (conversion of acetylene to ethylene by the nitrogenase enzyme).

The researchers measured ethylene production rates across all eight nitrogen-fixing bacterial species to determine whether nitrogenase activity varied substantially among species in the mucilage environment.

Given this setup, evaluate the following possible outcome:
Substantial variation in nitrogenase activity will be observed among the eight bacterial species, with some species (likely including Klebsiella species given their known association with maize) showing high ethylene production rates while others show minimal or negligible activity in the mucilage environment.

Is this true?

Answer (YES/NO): NO